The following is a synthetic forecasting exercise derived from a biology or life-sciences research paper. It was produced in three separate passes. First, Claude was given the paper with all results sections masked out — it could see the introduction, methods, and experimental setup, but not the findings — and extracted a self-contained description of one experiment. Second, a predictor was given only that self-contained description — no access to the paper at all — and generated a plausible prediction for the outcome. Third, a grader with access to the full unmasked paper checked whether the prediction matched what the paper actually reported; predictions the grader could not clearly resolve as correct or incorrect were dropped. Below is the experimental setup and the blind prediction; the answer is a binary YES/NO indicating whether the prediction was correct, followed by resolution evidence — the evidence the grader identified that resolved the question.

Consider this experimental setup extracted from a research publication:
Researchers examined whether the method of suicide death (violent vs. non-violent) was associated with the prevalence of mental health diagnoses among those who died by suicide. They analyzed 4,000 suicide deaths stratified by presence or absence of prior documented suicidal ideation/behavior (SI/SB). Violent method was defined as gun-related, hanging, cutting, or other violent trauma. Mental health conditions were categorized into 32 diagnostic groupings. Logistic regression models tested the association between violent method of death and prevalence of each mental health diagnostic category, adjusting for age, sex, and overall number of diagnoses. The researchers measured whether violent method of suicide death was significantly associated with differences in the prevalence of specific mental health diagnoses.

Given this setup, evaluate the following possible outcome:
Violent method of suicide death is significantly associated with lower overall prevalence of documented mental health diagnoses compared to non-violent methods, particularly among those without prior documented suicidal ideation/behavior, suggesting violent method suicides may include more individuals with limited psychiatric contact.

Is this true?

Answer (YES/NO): NO